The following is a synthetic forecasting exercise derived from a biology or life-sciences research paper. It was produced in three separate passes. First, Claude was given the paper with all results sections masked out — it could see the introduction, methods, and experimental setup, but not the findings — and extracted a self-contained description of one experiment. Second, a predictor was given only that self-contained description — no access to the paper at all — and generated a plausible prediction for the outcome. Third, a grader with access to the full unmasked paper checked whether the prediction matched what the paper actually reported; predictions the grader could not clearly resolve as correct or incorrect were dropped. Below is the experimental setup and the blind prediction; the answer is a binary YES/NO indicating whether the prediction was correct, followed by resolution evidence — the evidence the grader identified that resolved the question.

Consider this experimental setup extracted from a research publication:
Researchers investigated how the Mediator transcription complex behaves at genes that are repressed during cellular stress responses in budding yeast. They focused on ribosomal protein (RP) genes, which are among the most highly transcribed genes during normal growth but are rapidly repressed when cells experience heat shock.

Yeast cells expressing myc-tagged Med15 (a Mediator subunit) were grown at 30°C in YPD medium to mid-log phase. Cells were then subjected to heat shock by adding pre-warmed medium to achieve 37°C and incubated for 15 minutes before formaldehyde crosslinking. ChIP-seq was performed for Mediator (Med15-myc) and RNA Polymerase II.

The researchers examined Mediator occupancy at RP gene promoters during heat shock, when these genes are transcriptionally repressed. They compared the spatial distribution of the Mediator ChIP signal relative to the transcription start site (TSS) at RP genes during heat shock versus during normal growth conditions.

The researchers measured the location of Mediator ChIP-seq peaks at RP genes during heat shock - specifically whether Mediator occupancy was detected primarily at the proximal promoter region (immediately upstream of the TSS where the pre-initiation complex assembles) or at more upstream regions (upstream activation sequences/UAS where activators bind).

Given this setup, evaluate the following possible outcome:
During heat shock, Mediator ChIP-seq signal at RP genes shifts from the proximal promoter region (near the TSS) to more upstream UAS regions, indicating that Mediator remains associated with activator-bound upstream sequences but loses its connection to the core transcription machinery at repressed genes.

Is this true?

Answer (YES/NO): YES